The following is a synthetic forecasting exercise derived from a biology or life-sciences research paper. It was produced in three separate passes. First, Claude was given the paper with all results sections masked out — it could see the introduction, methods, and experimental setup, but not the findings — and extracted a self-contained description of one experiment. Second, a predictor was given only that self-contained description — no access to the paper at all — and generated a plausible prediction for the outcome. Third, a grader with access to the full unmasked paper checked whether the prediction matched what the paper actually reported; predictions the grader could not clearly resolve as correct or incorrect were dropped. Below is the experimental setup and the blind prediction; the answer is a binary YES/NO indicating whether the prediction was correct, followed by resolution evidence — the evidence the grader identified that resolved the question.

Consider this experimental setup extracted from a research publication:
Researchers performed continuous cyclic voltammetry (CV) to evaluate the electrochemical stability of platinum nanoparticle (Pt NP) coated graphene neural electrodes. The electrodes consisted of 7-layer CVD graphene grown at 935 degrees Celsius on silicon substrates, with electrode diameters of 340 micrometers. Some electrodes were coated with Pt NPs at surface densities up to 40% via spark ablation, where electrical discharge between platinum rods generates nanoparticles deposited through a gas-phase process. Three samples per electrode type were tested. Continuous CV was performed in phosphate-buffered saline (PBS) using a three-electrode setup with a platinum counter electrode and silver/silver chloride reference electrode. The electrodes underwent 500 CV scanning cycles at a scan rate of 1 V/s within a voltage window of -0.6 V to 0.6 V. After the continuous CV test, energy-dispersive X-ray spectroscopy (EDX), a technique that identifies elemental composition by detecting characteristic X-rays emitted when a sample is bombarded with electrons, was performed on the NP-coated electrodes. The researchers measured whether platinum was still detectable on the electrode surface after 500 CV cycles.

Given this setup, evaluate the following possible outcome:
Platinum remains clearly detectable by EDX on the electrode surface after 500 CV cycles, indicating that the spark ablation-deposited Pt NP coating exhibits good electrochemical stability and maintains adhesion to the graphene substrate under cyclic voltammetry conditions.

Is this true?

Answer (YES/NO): YES